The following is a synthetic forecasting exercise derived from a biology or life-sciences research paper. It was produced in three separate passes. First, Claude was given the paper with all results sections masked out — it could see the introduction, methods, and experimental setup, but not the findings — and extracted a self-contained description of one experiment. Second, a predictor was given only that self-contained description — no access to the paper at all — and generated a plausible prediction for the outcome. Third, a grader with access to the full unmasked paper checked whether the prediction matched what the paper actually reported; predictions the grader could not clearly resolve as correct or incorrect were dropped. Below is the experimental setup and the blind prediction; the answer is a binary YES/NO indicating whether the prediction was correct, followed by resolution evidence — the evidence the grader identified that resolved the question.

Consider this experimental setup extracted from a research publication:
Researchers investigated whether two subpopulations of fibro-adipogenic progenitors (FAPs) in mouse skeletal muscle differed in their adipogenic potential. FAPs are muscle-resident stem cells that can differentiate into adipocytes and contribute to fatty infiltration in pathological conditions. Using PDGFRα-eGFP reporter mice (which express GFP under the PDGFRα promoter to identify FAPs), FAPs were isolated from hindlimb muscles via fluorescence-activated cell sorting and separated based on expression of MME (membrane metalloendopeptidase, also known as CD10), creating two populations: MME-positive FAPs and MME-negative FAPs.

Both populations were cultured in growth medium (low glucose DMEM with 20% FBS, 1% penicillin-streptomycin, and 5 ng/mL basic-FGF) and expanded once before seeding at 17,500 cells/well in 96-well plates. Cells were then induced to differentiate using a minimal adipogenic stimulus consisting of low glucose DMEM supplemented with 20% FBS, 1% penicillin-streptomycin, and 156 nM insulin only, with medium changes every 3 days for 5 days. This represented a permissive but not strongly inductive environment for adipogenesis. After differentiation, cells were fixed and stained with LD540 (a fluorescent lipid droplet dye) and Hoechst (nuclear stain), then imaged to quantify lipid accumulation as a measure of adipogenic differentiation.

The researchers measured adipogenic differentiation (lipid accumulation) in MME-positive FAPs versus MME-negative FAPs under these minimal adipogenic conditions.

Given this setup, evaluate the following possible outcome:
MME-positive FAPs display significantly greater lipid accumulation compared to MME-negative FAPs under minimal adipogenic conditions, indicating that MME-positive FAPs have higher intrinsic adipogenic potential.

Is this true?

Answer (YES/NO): YES